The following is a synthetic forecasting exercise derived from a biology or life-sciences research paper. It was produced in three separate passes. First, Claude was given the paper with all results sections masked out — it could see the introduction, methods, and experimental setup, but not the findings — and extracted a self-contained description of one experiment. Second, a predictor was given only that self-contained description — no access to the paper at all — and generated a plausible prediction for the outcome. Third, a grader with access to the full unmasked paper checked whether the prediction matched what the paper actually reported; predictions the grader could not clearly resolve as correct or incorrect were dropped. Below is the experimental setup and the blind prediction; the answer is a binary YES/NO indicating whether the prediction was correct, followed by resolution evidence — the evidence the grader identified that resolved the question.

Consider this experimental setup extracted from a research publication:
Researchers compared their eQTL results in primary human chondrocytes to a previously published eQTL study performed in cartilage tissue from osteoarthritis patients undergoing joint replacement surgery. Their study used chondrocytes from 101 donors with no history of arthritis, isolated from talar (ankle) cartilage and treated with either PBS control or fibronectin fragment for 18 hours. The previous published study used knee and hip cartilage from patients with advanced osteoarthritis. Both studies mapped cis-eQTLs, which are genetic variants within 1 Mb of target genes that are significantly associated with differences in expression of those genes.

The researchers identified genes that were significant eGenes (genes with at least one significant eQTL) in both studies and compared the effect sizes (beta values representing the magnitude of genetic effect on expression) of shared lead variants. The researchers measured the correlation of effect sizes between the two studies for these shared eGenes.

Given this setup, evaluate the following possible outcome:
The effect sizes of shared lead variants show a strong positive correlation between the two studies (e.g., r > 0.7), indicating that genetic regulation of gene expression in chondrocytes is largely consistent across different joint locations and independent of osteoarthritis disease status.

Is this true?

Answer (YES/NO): YES